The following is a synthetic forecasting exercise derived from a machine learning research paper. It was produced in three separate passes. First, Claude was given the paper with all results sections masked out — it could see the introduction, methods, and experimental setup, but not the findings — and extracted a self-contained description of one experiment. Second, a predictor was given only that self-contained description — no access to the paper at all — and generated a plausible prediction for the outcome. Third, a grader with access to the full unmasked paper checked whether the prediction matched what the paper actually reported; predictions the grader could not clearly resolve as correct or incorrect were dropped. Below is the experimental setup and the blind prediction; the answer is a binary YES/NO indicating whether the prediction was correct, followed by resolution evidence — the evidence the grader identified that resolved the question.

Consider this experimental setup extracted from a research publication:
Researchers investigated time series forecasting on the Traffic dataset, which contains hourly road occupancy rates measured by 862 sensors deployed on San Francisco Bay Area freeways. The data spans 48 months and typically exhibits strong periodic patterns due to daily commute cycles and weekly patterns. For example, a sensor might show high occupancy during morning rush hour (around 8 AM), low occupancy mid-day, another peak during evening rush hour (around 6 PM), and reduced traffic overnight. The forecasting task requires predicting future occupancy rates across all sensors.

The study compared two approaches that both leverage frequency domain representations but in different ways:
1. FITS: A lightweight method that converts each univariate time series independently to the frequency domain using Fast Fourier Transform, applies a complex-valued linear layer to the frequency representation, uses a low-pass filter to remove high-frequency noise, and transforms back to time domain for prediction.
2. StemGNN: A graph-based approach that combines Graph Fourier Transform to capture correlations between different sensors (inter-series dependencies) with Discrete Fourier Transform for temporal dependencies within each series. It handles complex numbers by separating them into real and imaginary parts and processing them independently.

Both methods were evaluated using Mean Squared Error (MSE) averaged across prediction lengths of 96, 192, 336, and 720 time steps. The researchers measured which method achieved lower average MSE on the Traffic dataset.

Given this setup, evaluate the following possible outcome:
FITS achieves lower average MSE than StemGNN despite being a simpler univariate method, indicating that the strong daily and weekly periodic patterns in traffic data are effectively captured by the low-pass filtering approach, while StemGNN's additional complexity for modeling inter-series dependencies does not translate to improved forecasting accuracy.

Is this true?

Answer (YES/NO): NO